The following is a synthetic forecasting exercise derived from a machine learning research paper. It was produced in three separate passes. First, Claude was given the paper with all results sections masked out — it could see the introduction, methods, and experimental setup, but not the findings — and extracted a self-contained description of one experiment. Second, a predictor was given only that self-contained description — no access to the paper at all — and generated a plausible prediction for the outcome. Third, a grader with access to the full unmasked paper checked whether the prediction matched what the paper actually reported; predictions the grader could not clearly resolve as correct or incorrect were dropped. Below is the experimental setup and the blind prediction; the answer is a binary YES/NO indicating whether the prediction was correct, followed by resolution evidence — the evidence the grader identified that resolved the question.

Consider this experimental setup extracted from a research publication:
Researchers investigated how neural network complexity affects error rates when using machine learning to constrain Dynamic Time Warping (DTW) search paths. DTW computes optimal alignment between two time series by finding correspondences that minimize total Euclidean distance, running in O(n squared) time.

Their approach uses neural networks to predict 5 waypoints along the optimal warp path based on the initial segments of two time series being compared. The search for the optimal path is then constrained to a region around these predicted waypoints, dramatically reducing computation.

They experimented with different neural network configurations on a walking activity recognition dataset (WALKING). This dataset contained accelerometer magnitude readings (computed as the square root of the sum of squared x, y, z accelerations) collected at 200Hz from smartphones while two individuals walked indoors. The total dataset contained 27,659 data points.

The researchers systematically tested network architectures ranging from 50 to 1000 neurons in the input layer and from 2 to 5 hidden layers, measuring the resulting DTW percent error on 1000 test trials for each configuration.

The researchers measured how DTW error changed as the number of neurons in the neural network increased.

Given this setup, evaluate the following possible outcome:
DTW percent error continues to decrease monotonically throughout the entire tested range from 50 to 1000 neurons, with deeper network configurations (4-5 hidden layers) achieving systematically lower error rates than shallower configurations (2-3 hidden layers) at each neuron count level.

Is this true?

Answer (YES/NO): NO